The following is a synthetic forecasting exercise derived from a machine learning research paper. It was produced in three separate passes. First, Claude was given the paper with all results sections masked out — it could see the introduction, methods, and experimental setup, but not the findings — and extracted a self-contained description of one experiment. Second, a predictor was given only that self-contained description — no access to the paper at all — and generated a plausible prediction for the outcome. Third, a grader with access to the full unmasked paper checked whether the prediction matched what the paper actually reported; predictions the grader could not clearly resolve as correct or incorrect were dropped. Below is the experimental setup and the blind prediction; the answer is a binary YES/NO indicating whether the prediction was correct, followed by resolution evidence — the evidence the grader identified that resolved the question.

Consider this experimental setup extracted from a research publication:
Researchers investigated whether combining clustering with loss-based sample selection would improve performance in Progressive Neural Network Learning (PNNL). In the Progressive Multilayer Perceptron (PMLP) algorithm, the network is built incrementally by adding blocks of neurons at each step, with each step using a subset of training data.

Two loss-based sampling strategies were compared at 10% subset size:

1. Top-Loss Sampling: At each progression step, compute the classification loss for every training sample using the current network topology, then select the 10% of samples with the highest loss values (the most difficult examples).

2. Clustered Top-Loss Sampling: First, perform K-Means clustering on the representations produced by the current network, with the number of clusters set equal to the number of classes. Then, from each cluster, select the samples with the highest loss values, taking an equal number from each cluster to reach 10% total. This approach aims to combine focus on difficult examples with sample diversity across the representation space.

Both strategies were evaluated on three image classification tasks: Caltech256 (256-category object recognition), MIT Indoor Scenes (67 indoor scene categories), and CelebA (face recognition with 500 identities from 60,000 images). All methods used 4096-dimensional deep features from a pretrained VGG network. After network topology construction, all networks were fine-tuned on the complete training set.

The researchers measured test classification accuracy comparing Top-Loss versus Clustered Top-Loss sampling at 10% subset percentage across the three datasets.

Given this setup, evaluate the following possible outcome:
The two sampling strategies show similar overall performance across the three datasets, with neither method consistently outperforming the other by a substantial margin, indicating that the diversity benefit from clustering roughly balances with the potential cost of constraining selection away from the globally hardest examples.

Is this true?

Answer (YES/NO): NO